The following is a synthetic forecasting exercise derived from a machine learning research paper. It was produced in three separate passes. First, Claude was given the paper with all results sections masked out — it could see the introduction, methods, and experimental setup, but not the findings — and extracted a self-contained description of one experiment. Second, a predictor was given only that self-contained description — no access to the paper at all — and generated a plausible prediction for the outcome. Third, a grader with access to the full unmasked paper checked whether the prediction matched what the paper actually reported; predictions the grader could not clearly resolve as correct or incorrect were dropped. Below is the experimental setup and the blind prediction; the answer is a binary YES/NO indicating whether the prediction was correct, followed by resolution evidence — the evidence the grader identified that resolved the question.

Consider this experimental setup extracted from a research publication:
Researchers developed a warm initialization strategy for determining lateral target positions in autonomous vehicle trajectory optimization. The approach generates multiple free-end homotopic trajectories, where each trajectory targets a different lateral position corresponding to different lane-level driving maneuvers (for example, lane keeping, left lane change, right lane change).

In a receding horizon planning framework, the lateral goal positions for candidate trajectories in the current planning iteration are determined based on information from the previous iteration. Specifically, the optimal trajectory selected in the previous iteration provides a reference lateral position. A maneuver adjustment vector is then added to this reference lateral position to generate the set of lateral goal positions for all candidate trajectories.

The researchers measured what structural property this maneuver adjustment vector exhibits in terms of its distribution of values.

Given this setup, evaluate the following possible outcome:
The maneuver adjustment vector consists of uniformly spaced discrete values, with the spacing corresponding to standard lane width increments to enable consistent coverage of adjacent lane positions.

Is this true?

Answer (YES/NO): NO